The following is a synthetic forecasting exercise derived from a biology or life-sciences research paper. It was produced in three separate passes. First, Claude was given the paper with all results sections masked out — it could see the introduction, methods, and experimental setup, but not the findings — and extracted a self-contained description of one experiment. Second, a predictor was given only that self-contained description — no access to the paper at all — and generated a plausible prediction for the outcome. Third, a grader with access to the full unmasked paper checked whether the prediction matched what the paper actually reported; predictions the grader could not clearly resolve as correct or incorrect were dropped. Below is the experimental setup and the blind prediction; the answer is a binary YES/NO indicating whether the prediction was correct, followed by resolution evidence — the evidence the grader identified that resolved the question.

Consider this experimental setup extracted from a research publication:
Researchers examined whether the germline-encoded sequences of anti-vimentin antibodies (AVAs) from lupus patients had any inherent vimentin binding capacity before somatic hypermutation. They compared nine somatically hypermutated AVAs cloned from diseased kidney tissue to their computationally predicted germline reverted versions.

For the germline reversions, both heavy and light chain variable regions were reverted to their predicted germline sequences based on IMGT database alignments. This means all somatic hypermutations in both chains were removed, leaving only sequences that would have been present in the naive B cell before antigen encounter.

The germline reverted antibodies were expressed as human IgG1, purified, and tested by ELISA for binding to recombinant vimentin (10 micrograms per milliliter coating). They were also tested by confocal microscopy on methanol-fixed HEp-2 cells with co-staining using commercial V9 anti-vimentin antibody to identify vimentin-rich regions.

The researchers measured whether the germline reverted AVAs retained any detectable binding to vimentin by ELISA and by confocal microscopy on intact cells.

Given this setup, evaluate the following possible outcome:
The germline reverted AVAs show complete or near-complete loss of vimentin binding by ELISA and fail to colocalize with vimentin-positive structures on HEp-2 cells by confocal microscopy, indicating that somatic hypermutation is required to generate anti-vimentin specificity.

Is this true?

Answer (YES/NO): YES